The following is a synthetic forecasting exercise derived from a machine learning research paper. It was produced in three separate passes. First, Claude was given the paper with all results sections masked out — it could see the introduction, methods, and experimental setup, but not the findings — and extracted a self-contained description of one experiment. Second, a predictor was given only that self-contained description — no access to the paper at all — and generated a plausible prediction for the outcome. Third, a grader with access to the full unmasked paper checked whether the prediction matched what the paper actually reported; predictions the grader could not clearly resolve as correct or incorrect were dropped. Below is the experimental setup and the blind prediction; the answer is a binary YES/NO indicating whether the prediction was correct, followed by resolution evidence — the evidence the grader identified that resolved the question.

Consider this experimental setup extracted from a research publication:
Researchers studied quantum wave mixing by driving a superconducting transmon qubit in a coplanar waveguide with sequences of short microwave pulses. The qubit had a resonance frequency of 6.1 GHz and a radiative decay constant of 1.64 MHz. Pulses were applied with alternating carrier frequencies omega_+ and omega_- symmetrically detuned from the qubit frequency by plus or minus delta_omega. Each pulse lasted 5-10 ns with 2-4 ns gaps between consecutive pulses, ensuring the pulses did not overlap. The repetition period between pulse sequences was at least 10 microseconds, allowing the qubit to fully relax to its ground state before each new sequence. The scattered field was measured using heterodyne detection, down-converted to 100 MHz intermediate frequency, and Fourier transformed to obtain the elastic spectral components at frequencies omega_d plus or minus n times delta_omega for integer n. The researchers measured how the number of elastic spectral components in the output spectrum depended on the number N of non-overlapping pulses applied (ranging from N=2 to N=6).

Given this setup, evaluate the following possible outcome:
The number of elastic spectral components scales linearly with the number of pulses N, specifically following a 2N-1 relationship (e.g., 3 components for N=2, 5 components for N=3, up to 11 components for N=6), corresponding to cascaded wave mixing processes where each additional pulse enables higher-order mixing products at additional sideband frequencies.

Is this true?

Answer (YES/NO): YES